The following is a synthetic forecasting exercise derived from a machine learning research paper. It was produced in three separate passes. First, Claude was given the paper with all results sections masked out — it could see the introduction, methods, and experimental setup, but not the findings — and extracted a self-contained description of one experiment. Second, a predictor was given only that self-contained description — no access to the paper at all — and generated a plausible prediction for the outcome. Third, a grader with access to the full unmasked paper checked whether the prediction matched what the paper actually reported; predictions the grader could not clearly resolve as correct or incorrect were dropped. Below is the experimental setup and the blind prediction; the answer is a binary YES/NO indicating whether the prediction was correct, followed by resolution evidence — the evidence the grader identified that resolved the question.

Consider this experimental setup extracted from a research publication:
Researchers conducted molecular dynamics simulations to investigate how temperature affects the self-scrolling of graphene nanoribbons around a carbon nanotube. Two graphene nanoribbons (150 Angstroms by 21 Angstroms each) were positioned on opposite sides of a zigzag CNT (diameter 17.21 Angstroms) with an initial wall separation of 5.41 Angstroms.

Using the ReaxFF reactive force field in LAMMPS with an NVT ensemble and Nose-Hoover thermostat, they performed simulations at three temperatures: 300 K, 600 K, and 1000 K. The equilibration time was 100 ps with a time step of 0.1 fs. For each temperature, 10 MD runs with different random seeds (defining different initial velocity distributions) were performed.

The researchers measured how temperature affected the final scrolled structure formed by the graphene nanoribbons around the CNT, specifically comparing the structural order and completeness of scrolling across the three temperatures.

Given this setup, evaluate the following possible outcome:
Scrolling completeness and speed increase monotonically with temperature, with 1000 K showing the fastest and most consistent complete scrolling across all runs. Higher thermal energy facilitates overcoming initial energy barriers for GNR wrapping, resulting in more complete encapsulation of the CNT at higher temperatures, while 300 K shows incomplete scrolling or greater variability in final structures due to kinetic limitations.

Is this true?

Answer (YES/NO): NO